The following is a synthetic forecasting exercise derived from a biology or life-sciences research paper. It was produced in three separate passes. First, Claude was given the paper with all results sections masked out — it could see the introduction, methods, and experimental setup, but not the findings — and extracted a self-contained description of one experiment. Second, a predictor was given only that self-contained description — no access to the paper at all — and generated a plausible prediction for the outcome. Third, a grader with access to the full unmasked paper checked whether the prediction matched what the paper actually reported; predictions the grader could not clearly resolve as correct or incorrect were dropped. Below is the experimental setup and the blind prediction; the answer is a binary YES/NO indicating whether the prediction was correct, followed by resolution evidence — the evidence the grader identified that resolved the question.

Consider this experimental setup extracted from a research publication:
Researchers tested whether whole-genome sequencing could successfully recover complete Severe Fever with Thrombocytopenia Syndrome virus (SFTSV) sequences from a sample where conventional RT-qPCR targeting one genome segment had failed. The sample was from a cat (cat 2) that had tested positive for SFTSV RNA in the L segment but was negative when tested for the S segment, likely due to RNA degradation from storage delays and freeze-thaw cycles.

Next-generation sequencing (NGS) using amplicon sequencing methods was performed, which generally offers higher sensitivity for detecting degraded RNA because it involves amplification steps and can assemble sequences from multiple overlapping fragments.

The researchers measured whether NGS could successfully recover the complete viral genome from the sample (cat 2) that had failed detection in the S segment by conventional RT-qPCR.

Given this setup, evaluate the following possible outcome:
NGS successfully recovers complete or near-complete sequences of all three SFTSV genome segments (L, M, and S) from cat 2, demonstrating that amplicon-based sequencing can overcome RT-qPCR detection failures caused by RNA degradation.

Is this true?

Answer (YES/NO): YES